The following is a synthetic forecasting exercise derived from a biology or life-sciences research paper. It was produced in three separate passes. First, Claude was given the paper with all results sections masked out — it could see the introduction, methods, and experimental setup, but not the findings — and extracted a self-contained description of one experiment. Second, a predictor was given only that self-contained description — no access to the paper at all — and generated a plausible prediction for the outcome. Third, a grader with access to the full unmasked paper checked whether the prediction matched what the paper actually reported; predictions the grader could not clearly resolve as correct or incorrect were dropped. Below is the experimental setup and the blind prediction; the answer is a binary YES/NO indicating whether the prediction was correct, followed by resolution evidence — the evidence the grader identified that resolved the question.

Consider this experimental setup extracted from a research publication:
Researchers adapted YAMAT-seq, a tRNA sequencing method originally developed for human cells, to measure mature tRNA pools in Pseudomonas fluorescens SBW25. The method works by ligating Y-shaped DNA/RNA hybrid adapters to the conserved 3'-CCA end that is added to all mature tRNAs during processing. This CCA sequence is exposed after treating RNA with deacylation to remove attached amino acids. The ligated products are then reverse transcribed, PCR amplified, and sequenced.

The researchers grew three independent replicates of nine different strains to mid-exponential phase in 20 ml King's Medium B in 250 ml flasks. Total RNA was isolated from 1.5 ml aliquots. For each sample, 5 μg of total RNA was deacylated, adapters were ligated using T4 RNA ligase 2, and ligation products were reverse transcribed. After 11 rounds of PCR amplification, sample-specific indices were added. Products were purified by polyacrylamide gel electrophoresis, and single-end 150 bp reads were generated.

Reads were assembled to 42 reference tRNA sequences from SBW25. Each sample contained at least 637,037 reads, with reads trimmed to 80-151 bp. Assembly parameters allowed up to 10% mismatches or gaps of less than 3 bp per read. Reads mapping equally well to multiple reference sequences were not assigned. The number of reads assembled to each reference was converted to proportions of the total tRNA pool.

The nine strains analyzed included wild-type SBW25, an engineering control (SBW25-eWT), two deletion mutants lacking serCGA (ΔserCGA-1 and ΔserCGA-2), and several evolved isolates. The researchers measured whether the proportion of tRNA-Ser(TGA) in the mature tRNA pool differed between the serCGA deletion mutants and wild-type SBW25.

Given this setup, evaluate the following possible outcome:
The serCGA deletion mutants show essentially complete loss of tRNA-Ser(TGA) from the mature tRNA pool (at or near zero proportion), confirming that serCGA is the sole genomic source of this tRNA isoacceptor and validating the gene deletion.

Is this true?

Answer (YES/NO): YES